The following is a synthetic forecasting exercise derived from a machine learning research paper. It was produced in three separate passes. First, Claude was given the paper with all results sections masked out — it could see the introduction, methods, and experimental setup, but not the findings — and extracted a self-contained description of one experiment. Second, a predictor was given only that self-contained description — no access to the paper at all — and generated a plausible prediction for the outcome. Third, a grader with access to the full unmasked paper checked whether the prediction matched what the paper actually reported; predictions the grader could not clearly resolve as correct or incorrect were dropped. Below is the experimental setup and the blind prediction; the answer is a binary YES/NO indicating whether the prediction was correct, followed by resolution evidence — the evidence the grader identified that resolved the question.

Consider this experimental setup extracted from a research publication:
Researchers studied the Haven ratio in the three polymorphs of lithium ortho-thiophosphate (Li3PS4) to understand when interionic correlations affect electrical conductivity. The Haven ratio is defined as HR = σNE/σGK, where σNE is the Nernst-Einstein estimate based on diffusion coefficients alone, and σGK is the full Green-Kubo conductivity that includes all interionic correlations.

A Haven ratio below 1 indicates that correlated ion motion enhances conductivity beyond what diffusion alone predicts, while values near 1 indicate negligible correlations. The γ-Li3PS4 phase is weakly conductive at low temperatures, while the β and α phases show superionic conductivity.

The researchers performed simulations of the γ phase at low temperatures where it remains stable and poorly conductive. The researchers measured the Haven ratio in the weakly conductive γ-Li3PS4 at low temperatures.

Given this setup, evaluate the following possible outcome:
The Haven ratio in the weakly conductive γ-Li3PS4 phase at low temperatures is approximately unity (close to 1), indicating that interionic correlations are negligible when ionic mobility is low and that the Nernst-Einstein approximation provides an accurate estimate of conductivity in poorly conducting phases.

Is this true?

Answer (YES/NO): YES